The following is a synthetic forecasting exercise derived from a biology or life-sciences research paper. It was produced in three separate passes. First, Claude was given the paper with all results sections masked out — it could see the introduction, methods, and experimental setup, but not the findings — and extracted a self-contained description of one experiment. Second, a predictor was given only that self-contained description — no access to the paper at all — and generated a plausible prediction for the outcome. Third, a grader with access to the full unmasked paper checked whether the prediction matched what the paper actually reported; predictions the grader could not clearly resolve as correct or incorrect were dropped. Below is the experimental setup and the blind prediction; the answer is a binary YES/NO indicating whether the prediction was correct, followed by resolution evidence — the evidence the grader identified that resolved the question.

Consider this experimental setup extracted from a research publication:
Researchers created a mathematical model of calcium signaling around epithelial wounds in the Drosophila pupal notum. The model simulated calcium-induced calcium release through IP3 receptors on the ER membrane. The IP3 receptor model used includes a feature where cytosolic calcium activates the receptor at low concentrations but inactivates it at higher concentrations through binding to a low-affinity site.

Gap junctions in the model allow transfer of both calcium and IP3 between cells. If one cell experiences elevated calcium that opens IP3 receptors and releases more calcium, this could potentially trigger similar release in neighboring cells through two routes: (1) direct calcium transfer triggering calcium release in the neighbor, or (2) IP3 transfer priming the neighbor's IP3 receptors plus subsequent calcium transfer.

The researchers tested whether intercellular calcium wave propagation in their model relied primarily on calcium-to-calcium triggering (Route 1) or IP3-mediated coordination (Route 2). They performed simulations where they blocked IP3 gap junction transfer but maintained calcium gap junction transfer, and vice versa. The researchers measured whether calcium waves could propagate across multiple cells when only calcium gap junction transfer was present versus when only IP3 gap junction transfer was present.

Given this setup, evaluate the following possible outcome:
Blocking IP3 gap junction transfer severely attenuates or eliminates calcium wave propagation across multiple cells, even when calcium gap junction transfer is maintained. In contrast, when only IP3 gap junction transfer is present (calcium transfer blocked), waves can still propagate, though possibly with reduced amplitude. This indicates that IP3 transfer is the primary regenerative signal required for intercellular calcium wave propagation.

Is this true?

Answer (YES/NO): NO